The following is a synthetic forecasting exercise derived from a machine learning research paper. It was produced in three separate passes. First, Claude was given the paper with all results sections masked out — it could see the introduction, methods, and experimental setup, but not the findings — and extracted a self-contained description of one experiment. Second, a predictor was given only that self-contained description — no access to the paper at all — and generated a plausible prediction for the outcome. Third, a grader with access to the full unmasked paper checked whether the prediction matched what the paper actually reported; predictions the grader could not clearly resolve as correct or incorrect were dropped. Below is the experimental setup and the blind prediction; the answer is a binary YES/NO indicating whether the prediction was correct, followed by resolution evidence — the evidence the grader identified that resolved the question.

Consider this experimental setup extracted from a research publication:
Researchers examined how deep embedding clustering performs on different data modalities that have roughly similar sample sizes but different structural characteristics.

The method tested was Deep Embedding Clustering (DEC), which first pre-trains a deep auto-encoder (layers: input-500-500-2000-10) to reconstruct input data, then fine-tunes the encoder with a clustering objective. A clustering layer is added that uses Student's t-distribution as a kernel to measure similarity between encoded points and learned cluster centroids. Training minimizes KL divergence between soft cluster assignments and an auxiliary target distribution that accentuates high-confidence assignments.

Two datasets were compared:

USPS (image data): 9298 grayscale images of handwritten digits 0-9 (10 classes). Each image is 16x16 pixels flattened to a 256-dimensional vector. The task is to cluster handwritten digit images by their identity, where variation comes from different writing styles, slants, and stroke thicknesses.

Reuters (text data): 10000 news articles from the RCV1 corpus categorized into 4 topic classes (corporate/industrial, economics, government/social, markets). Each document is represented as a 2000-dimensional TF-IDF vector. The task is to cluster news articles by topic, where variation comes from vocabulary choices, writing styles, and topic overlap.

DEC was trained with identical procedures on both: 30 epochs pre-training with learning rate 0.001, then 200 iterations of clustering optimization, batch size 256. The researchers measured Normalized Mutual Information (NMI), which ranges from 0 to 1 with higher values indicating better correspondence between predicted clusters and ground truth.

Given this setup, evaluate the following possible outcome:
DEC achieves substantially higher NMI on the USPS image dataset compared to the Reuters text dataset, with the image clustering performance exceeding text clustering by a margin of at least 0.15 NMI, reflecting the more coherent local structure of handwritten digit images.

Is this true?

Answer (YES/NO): YES